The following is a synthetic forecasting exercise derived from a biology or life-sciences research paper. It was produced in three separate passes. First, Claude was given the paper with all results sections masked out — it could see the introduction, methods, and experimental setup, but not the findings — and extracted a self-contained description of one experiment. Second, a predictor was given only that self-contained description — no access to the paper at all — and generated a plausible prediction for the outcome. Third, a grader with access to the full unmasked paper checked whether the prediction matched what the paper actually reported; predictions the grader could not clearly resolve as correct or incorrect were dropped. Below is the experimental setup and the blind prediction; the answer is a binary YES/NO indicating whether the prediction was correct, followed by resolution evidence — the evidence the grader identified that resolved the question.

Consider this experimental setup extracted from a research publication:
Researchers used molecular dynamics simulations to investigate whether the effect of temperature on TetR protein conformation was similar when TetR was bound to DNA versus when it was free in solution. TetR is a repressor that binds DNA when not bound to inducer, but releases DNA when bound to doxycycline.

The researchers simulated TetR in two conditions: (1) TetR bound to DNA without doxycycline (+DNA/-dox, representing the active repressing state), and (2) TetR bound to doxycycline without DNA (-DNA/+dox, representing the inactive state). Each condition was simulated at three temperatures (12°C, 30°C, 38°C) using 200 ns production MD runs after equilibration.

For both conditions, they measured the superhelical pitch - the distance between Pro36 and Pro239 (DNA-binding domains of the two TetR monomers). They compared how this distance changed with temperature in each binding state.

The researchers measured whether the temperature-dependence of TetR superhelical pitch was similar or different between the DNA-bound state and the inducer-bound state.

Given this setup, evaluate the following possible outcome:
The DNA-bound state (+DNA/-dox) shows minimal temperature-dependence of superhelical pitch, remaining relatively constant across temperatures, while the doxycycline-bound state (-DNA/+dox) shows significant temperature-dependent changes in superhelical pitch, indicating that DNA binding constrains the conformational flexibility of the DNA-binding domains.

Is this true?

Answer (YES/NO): YES